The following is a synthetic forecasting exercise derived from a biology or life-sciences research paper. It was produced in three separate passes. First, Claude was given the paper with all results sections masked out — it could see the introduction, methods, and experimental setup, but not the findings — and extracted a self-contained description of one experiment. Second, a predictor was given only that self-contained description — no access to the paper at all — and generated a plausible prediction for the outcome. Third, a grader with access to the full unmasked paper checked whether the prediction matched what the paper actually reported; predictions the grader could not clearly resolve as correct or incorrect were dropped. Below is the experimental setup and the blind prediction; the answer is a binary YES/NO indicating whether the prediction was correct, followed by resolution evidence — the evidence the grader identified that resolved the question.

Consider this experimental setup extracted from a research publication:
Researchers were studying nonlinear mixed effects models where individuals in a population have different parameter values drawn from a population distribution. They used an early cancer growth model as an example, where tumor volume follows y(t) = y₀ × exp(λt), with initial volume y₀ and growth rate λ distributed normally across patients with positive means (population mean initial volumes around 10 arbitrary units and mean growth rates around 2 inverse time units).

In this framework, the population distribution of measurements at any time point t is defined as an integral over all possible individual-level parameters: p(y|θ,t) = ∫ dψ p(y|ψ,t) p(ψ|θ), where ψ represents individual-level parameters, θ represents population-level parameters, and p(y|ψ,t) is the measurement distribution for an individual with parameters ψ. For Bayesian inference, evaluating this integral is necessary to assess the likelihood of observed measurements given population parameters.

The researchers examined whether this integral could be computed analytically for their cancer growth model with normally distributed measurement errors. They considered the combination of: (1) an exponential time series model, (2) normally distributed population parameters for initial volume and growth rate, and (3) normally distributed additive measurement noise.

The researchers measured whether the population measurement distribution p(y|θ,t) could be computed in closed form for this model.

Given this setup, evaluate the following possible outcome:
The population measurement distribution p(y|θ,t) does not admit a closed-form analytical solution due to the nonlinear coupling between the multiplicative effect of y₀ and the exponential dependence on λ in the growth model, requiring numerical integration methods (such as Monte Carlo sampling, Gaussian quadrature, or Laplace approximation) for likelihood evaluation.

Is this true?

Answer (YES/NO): YES